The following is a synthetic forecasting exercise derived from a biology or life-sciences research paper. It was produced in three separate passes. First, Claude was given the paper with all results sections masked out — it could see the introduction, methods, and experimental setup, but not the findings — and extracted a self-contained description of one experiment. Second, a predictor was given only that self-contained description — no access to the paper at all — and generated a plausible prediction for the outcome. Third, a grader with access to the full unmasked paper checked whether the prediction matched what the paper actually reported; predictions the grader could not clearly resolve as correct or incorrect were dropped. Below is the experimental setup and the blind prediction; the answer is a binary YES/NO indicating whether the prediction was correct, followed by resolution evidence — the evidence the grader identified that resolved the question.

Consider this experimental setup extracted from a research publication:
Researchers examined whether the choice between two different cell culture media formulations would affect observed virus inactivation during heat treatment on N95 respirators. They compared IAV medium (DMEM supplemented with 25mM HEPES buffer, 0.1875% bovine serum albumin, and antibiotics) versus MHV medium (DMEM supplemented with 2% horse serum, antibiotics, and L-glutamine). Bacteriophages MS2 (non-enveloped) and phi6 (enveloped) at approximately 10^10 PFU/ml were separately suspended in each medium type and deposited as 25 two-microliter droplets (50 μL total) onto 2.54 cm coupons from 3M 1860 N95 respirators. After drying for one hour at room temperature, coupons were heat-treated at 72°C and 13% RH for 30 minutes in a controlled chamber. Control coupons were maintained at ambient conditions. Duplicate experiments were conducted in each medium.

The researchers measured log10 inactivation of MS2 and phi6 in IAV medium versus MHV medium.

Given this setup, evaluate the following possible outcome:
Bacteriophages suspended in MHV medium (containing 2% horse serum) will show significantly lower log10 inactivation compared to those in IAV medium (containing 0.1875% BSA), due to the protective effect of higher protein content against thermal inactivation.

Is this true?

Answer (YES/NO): NO